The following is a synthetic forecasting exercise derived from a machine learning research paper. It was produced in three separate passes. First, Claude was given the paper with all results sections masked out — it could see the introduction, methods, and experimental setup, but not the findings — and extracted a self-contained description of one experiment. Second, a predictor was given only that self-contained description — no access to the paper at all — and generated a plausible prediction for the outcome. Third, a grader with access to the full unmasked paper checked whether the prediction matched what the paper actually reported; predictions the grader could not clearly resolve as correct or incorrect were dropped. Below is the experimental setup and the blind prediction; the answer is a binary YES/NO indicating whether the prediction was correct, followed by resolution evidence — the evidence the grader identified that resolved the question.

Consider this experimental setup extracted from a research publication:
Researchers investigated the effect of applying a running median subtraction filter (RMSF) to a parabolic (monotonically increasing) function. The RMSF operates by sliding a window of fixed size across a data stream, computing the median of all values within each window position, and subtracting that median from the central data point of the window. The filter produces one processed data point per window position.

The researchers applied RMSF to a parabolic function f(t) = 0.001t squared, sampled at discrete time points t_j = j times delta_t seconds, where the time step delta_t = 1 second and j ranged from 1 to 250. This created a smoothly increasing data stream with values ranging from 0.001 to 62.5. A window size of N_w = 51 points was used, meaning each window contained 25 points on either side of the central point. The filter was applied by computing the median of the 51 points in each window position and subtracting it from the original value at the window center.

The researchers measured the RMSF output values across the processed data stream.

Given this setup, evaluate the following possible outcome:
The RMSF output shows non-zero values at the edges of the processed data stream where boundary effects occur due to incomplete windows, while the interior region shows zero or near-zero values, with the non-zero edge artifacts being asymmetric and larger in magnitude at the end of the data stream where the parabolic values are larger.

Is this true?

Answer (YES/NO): NO